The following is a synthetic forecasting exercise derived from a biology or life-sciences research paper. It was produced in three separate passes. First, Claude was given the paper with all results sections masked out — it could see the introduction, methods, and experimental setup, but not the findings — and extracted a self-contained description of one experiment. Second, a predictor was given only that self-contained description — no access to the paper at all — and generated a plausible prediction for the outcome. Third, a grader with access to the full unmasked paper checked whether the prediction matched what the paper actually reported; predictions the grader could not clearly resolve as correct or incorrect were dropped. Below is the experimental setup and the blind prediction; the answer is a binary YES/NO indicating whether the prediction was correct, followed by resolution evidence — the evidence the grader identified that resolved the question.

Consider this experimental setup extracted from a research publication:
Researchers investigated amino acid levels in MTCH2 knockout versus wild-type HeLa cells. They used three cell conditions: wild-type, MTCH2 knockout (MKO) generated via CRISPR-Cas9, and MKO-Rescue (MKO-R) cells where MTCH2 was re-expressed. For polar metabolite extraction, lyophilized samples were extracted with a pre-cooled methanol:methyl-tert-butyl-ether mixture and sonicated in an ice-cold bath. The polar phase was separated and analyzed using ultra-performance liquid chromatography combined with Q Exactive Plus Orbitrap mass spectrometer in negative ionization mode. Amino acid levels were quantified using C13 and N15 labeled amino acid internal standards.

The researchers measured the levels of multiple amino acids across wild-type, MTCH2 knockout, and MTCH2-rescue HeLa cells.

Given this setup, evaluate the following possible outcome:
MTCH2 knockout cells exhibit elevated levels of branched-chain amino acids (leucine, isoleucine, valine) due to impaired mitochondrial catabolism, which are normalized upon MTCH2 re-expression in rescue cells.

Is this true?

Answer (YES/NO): NO